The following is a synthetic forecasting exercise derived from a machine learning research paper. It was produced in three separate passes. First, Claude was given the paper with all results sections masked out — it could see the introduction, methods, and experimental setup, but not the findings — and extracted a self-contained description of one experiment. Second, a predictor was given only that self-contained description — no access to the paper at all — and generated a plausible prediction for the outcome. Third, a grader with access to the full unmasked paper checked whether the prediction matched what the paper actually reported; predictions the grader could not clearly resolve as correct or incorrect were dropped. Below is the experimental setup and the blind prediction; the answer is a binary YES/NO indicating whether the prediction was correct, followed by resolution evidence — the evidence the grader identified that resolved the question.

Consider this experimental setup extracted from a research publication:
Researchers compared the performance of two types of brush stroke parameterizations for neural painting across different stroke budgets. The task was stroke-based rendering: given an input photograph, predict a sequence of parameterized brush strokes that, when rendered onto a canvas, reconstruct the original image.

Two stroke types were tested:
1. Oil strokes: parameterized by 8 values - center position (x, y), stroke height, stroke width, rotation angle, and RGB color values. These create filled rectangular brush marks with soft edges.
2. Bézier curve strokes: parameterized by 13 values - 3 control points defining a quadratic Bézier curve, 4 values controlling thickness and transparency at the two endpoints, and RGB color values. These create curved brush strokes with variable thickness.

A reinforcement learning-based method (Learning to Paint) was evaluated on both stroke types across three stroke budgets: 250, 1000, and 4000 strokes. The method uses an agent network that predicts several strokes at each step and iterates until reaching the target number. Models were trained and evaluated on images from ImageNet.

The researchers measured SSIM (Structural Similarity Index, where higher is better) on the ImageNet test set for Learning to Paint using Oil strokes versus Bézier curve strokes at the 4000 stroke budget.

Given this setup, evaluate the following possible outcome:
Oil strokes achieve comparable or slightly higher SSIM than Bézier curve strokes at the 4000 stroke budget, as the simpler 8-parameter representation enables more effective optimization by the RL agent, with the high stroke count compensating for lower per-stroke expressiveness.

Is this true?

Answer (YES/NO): NO